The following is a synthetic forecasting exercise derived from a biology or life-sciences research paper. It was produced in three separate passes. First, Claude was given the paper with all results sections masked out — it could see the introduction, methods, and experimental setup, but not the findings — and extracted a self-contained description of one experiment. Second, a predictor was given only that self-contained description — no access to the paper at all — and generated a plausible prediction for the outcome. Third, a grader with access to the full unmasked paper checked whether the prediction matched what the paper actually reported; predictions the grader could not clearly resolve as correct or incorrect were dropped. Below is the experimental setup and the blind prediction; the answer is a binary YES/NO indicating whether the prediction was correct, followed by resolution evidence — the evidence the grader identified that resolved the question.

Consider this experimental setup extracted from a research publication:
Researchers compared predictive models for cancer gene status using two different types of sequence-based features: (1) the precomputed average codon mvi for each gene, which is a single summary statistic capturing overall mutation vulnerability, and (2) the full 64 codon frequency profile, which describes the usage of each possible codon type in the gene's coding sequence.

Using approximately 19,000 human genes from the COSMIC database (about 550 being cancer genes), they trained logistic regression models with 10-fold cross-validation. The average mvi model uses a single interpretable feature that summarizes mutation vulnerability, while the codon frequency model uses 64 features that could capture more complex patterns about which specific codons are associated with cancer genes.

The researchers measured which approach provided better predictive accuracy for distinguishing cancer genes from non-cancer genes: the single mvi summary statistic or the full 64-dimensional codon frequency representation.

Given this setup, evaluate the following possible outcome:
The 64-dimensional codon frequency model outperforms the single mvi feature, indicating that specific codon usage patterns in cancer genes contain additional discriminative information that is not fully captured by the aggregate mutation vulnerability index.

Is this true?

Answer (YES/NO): YES